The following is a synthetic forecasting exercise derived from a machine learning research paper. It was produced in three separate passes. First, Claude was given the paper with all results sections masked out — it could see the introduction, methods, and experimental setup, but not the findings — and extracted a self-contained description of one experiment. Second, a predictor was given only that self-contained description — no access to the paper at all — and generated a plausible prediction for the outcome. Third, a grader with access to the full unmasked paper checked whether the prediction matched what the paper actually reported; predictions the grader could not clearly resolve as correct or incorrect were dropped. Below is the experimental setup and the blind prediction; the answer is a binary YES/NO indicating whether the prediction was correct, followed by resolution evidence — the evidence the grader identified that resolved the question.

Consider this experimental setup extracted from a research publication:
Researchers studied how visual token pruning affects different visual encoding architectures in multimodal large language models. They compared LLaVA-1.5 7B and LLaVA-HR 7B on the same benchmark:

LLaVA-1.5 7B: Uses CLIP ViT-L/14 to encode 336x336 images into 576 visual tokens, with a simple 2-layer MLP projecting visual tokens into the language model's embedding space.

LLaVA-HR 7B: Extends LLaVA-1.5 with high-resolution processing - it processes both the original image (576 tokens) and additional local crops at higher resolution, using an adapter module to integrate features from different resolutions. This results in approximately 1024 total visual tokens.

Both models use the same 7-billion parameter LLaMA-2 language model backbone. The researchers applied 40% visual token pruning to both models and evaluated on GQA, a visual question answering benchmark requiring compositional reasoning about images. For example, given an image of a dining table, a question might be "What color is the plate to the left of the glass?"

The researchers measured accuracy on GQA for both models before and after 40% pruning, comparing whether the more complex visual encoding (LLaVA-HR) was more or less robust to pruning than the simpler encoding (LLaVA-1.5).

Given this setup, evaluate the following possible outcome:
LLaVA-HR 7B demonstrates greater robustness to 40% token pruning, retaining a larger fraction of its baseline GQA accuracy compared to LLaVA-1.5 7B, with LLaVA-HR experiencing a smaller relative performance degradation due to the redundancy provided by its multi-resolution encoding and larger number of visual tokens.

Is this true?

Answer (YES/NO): YES